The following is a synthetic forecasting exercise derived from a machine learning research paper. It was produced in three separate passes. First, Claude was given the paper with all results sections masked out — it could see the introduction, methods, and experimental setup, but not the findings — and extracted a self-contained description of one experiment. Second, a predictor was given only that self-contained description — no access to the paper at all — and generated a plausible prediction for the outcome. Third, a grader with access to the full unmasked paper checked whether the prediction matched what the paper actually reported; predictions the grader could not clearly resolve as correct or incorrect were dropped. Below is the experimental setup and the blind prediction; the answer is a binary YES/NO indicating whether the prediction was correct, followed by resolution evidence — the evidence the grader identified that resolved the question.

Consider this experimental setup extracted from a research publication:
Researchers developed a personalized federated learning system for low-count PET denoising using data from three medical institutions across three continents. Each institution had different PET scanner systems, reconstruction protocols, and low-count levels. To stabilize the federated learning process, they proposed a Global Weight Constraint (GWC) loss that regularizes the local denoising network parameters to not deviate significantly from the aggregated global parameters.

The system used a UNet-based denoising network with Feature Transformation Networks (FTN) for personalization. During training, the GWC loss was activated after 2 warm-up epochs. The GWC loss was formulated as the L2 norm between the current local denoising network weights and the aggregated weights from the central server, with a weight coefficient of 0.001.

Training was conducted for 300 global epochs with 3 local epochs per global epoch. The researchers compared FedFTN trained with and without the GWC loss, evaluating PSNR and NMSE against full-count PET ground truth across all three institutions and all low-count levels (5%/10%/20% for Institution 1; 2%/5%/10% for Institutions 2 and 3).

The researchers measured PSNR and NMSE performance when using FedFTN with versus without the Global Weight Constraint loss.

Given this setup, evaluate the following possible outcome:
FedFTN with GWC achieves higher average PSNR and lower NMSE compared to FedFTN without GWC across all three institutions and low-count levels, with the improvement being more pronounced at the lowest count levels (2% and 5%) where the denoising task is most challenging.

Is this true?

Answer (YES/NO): NO